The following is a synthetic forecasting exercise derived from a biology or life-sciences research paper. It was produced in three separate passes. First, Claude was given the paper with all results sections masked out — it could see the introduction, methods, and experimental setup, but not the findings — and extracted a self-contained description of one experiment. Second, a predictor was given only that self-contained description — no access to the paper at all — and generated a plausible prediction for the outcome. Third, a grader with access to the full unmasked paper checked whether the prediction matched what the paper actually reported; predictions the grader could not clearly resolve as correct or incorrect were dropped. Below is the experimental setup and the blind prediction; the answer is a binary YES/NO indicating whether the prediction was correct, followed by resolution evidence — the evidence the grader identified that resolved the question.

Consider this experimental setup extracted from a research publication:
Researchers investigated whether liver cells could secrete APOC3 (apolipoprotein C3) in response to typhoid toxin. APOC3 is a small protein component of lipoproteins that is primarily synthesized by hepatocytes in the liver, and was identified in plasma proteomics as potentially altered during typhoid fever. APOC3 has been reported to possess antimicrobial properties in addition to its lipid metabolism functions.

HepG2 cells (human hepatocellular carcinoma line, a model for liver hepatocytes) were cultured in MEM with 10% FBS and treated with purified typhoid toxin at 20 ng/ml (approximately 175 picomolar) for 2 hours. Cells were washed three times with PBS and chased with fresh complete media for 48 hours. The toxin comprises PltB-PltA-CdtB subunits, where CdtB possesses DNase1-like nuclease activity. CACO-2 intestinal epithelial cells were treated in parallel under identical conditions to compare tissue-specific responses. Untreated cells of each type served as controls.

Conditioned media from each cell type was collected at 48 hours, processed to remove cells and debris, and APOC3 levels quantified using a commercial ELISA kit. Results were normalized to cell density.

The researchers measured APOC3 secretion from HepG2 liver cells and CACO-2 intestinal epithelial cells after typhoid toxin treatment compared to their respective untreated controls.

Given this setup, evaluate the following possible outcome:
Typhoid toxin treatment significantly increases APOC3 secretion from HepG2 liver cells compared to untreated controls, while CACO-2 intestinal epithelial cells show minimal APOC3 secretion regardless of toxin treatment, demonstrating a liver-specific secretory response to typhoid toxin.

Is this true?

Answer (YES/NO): NO